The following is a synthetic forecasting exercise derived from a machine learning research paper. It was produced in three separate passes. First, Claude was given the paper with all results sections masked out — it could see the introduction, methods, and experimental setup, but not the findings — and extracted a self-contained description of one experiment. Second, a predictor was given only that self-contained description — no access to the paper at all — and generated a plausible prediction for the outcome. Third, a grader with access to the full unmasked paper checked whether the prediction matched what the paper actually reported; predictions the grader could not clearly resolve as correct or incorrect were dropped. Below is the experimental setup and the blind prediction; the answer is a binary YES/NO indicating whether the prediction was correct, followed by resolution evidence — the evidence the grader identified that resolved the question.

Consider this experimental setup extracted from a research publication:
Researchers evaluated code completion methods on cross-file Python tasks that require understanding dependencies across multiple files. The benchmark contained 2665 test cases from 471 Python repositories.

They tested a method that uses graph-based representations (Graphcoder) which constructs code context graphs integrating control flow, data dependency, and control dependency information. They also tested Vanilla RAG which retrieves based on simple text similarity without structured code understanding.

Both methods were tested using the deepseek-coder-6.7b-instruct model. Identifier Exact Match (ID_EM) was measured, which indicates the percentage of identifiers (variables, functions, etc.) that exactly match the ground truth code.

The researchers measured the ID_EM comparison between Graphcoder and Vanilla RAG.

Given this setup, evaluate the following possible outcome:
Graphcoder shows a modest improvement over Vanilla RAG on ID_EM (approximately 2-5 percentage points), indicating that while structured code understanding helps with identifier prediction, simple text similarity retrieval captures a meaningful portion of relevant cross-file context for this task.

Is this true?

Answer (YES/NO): NO